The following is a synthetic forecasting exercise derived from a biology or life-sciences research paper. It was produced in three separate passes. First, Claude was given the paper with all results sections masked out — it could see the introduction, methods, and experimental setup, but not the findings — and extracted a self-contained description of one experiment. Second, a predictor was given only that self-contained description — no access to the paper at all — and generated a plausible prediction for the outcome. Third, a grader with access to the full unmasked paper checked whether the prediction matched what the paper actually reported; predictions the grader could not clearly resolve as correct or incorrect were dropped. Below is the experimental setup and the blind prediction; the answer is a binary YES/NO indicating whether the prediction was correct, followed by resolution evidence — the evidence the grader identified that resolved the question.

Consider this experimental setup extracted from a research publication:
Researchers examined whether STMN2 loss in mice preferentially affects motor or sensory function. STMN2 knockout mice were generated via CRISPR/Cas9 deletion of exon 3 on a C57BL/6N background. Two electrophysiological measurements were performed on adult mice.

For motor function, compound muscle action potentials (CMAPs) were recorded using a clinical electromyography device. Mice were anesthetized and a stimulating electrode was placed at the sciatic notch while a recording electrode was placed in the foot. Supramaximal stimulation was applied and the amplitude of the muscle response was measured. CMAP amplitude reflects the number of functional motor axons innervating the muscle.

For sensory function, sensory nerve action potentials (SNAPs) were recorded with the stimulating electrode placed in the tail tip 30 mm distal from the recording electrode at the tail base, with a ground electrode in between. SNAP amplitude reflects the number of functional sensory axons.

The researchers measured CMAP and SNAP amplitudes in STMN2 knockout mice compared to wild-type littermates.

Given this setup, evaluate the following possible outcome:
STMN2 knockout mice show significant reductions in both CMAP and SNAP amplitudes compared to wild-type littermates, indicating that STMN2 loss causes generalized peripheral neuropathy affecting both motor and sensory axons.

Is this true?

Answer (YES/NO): NO